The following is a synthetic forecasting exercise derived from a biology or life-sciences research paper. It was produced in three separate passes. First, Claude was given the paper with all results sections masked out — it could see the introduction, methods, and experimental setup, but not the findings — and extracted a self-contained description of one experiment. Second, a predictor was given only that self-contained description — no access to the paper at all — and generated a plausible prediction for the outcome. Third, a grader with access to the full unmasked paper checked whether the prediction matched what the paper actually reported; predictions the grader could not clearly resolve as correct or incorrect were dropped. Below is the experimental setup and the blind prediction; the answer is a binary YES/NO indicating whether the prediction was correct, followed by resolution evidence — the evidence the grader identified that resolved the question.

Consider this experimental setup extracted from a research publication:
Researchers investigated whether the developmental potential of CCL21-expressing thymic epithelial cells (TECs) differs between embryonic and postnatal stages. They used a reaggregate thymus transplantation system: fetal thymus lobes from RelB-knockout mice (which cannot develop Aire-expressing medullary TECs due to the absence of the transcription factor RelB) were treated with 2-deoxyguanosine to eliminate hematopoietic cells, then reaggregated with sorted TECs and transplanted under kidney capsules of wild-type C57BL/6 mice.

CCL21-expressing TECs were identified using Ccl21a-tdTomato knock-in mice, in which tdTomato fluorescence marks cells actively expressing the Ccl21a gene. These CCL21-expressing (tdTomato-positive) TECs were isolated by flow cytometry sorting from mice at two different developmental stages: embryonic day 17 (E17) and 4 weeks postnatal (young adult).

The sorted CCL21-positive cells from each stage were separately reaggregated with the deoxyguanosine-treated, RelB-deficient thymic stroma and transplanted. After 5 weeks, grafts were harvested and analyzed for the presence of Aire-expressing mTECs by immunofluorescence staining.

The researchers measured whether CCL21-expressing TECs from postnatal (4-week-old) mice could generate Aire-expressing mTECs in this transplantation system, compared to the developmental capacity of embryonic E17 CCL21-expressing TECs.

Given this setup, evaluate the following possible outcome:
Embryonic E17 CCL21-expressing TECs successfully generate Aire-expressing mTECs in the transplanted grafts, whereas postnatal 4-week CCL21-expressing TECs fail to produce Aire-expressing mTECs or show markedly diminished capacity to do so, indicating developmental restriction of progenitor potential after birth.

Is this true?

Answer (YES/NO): YES